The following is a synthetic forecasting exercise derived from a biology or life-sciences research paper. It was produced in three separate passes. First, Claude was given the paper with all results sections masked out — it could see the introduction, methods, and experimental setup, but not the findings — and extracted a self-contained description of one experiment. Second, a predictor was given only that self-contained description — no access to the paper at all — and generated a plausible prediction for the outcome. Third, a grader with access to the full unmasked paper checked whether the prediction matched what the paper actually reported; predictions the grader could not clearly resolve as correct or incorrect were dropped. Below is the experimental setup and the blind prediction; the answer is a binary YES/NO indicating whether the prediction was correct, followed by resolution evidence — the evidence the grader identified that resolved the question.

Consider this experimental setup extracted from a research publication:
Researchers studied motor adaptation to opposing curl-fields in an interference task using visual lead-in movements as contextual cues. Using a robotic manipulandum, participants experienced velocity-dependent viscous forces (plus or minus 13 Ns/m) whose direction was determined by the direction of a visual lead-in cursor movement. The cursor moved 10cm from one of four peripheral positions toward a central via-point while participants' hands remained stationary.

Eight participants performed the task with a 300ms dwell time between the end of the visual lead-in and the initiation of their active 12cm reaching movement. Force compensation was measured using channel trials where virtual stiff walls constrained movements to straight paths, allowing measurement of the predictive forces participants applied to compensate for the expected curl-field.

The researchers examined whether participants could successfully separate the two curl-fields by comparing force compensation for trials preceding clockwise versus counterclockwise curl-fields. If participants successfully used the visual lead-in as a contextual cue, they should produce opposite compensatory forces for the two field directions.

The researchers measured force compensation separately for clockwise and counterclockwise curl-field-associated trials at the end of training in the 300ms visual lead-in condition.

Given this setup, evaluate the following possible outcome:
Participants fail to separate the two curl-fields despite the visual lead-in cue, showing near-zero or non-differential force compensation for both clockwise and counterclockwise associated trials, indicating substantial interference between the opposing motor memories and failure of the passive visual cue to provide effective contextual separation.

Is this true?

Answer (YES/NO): NO